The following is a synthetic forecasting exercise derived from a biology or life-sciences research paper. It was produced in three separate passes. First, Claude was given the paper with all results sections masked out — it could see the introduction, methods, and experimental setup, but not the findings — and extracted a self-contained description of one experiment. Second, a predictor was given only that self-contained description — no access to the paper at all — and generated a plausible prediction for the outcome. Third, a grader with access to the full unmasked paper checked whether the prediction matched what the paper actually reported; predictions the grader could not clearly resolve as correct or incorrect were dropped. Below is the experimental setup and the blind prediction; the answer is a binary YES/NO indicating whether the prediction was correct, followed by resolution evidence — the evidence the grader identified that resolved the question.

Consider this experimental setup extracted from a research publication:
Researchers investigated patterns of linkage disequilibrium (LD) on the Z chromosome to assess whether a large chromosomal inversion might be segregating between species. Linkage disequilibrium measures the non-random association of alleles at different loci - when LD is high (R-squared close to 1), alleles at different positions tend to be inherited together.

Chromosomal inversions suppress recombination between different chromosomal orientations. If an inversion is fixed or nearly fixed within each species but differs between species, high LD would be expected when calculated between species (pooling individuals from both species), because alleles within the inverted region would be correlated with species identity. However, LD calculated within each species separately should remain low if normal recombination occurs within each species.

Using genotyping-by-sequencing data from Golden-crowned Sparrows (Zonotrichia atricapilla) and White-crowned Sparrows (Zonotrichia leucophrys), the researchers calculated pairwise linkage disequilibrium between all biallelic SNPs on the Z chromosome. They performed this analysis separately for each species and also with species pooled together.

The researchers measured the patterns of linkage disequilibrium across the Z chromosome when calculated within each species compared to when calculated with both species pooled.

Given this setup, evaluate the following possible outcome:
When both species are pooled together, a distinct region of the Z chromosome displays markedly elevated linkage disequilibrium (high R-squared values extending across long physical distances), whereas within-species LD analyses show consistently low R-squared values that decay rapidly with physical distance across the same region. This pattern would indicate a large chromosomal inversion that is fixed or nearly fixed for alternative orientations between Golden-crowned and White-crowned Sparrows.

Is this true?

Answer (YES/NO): YES